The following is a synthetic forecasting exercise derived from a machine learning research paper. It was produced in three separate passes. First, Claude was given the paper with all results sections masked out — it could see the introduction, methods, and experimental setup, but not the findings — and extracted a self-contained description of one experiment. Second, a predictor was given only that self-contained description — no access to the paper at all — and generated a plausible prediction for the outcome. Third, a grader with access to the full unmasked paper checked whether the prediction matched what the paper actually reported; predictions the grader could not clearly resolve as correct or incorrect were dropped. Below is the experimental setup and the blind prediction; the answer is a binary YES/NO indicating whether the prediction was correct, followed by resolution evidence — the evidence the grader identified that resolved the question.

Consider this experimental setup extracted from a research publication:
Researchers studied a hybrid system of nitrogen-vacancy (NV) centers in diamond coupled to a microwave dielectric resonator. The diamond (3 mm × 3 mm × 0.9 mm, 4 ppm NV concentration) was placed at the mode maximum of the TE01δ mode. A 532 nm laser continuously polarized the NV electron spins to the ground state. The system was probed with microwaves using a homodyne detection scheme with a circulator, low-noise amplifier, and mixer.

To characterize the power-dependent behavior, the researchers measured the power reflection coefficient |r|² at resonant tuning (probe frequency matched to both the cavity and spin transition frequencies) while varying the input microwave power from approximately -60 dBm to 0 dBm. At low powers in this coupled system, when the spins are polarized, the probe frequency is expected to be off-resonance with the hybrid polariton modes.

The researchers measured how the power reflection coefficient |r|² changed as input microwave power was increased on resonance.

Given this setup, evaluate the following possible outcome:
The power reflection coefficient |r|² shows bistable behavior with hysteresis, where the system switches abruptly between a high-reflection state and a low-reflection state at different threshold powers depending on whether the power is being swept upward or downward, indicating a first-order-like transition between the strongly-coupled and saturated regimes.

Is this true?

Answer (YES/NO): NO